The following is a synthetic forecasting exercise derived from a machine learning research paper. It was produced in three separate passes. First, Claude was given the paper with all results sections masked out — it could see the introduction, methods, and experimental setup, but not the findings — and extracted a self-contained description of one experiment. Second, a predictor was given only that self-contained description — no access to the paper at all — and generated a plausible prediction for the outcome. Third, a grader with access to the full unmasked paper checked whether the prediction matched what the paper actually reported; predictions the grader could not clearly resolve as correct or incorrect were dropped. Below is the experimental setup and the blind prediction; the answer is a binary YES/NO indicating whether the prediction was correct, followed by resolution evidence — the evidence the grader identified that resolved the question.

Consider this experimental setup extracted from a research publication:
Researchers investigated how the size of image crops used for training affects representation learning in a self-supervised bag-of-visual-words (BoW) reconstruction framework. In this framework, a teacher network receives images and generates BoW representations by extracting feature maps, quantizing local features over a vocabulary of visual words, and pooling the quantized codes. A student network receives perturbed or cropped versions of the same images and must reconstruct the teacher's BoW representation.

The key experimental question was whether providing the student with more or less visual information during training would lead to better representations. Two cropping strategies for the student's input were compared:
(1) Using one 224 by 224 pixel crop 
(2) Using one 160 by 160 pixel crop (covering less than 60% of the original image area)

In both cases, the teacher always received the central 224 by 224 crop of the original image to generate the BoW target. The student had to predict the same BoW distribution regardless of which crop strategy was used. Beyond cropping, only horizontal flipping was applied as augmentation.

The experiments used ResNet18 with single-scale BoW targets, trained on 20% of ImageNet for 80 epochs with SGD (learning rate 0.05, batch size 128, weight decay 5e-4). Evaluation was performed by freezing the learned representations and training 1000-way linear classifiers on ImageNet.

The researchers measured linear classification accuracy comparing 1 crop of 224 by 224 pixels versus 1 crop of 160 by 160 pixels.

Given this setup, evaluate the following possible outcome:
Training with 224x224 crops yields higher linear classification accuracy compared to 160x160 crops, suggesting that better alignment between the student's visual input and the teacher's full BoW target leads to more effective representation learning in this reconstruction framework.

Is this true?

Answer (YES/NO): NO